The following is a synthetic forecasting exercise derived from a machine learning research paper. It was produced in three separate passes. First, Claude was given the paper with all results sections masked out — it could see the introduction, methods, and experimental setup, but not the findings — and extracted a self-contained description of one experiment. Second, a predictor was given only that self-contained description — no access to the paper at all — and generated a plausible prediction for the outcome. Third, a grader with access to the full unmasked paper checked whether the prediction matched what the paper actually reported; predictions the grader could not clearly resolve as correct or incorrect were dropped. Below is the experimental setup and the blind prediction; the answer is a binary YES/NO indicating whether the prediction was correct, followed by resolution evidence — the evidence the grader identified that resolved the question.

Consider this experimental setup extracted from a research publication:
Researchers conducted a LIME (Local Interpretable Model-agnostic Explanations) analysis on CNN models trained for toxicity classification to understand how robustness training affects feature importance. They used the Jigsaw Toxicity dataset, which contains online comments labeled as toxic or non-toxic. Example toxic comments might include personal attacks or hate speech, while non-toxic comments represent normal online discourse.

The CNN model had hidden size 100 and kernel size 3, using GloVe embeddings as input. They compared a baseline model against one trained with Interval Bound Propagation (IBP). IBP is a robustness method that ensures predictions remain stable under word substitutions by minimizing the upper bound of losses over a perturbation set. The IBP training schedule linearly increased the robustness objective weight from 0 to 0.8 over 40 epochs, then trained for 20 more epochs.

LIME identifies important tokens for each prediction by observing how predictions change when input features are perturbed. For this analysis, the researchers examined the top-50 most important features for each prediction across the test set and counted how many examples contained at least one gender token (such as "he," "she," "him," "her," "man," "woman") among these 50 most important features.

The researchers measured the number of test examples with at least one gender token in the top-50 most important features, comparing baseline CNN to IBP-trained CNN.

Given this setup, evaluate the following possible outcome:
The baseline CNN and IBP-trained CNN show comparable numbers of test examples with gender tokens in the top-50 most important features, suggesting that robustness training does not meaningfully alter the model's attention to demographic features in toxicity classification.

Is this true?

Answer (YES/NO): NO